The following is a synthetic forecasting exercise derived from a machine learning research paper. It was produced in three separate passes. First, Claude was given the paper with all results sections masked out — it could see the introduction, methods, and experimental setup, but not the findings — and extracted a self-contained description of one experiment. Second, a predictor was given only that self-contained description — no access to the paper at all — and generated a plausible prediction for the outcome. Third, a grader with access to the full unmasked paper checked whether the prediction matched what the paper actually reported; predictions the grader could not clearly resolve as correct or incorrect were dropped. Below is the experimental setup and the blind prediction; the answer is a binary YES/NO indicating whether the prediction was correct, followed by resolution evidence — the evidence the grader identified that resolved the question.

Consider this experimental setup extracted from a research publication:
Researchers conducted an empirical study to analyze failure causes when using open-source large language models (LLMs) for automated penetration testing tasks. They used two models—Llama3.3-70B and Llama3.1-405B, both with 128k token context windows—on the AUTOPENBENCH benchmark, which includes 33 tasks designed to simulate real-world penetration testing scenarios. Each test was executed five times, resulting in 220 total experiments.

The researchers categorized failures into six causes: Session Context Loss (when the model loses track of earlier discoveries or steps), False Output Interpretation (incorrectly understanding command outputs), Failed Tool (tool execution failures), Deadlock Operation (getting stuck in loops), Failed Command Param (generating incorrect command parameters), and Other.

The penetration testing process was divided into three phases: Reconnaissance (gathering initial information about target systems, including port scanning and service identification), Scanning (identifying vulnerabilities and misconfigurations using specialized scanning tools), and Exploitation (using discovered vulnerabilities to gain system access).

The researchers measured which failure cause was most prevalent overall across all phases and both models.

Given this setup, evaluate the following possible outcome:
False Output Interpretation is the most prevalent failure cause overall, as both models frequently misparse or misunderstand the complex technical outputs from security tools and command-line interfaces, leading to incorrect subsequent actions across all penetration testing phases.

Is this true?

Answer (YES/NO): NO